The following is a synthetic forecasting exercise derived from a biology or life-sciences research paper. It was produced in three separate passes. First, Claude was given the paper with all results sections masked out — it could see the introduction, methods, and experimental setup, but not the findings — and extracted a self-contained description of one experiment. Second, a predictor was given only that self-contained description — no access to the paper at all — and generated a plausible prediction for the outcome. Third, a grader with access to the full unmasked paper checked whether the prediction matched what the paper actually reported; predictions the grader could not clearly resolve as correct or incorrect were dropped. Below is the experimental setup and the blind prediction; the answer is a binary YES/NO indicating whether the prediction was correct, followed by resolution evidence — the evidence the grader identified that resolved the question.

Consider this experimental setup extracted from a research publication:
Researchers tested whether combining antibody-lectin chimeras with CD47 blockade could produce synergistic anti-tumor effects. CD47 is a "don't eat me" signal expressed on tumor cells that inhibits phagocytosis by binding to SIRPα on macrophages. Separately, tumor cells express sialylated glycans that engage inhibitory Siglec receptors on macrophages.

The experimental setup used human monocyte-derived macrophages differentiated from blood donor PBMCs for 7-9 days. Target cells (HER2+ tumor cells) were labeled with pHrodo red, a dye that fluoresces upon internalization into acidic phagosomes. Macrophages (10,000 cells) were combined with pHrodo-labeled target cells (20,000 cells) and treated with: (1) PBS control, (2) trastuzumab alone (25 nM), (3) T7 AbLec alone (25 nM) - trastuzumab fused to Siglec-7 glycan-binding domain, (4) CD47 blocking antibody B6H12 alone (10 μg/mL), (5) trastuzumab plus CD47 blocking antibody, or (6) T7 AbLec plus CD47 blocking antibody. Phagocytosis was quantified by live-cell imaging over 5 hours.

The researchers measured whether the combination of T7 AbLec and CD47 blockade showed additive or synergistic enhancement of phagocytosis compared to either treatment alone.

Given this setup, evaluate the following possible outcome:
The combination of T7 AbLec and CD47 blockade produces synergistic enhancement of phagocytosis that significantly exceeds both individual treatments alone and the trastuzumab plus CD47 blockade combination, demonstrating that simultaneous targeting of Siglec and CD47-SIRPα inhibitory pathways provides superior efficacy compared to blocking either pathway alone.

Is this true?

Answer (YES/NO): NO